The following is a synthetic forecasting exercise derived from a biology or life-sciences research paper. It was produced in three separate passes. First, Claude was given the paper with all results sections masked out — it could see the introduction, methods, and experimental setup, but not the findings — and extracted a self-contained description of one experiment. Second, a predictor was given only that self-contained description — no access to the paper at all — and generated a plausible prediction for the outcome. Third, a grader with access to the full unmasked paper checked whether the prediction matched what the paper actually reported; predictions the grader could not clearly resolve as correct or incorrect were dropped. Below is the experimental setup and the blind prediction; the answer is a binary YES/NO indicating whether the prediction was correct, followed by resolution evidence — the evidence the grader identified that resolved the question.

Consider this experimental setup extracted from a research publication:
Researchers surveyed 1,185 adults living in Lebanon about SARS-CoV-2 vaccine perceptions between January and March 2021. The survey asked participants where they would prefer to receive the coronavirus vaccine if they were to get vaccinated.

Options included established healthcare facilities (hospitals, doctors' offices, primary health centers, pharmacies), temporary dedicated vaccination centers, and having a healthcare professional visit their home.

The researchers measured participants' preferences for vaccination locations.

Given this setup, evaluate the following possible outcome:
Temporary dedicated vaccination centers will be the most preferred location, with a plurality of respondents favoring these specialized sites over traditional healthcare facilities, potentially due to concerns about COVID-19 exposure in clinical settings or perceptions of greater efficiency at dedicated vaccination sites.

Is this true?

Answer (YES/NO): NO